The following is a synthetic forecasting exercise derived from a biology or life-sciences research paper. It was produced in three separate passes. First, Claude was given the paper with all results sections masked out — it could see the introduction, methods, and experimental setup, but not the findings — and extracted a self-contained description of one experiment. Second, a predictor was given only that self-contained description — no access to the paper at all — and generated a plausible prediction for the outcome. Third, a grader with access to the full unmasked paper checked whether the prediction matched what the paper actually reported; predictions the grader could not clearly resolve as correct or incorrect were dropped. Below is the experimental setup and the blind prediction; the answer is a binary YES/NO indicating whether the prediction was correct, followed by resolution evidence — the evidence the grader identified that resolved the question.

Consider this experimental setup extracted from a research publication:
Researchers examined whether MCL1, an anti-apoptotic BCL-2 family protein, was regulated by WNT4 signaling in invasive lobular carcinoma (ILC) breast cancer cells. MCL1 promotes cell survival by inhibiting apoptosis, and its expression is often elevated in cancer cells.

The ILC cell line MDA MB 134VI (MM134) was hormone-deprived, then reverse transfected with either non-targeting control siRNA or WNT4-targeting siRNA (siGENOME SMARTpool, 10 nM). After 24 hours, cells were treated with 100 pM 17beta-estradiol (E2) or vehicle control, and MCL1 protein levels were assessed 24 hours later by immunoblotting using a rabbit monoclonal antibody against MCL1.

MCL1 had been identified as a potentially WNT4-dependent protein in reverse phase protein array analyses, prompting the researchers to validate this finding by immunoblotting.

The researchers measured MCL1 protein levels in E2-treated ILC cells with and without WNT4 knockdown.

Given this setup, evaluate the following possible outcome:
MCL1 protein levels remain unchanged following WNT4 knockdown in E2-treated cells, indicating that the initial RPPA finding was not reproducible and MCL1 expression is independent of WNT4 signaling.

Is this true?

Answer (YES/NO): NO